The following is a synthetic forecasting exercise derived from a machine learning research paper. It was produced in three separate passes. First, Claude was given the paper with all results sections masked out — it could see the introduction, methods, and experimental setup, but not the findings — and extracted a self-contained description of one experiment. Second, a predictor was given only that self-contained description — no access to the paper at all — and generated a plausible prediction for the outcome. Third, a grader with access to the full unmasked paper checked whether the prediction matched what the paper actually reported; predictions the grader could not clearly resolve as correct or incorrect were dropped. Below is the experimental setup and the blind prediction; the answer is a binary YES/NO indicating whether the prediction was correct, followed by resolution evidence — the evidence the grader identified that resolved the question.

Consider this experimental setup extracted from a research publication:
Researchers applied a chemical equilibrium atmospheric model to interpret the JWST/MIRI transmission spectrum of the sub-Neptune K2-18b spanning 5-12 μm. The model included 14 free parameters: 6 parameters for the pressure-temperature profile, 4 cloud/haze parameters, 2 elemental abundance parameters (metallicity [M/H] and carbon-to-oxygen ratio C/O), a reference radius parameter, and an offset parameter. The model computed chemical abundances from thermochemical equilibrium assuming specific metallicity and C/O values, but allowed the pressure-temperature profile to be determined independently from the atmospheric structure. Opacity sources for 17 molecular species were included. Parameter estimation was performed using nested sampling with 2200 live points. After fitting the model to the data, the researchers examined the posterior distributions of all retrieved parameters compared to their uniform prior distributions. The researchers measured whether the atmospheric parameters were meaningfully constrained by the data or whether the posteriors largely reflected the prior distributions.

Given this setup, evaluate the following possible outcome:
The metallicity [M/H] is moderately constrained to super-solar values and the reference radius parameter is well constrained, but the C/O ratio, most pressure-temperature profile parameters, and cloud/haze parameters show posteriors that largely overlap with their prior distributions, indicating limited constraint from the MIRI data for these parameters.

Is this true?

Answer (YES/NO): NO